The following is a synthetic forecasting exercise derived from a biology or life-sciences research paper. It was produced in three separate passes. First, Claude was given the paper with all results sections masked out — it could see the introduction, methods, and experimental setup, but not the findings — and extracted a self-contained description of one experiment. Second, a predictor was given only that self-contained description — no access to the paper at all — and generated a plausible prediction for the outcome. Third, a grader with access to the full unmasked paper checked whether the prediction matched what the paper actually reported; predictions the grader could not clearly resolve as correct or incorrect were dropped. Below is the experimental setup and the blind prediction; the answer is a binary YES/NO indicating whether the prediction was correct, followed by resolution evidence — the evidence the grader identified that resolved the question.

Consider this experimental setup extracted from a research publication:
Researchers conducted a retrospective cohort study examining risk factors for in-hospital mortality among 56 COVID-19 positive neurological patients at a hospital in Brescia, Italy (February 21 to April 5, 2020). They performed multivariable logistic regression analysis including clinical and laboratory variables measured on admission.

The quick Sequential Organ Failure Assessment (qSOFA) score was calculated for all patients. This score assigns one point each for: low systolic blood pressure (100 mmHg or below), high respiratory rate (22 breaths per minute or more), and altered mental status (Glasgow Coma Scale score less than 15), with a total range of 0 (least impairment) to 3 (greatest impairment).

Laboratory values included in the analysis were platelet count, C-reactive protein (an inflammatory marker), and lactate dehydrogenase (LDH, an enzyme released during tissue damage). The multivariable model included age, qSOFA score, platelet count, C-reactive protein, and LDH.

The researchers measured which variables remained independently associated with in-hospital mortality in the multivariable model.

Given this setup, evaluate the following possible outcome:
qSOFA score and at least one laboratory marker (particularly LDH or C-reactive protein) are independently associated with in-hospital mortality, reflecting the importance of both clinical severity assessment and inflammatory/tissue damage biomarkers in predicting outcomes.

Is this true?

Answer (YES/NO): YES